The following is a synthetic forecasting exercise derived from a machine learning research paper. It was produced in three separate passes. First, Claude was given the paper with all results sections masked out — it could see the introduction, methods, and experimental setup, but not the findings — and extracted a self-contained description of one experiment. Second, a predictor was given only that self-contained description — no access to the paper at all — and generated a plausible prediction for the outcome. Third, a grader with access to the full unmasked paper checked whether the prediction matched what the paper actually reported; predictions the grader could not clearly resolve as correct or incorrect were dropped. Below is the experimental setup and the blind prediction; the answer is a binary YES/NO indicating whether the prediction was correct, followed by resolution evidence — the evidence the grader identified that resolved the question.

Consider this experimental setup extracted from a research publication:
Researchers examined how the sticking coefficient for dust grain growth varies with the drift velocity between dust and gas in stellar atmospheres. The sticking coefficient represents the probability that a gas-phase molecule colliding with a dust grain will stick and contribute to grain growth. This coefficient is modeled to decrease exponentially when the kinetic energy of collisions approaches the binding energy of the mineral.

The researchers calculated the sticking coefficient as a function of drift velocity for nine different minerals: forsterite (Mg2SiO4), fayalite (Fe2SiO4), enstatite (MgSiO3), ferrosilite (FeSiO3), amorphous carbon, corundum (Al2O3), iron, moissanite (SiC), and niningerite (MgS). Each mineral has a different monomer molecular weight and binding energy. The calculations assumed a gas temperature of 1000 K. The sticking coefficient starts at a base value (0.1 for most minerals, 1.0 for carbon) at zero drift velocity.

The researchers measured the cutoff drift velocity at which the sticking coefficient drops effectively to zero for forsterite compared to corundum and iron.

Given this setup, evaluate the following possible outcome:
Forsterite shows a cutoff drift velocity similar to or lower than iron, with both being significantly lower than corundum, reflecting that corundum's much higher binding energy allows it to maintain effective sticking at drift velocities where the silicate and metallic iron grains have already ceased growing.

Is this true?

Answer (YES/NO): NO